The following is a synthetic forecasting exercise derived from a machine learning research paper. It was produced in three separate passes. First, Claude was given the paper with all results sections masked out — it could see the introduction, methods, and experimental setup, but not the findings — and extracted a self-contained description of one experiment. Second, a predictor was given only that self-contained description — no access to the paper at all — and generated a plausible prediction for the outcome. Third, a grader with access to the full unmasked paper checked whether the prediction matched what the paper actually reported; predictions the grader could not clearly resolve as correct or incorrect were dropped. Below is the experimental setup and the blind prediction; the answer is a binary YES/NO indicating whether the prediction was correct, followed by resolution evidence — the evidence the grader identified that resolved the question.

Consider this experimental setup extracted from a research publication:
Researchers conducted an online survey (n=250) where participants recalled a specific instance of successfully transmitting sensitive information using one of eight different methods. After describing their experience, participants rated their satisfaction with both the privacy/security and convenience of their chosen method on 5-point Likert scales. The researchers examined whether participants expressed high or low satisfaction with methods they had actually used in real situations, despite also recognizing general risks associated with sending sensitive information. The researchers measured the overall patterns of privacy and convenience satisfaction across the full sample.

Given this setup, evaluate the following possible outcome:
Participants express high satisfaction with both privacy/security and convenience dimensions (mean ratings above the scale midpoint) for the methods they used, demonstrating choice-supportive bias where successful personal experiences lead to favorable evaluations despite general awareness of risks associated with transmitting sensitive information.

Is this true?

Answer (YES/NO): YES